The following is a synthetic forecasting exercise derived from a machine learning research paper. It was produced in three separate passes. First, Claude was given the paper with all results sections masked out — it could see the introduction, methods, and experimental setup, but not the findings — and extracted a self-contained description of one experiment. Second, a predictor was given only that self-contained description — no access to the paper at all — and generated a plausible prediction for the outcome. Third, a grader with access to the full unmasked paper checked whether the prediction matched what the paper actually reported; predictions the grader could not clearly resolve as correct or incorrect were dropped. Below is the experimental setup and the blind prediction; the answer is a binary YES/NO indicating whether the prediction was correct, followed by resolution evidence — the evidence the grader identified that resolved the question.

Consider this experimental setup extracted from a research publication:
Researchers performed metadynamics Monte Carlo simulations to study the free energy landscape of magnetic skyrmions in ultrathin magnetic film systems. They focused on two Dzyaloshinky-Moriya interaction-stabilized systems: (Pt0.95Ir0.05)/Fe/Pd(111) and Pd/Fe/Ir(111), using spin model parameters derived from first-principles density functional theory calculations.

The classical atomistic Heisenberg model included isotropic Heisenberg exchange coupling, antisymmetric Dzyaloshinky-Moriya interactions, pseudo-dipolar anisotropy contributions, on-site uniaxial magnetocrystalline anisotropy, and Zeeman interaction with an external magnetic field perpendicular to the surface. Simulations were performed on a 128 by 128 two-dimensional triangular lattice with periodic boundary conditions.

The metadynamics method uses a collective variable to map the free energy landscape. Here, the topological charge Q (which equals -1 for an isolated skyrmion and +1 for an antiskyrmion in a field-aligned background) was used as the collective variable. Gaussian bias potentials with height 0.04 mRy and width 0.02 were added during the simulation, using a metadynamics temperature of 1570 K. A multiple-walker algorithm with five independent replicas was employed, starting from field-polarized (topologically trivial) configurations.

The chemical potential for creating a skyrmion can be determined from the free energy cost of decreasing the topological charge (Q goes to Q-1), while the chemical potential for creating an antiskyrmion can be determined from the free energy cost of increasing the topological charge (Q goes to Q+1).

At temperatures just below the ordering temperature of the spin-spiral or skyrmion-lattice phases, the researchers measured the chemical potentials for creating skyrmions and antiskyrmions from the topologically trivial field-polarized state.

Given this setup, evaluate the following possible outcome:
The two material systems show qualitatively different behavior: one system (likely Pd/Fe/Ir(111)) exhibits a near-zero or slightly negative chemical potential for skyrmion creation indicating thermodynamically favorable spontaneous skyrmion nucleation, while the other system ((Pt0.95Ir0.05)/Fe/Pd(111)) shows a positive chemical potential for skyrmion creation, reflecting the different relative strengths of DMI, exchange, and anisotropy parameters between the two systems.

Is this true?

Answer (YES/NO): YES